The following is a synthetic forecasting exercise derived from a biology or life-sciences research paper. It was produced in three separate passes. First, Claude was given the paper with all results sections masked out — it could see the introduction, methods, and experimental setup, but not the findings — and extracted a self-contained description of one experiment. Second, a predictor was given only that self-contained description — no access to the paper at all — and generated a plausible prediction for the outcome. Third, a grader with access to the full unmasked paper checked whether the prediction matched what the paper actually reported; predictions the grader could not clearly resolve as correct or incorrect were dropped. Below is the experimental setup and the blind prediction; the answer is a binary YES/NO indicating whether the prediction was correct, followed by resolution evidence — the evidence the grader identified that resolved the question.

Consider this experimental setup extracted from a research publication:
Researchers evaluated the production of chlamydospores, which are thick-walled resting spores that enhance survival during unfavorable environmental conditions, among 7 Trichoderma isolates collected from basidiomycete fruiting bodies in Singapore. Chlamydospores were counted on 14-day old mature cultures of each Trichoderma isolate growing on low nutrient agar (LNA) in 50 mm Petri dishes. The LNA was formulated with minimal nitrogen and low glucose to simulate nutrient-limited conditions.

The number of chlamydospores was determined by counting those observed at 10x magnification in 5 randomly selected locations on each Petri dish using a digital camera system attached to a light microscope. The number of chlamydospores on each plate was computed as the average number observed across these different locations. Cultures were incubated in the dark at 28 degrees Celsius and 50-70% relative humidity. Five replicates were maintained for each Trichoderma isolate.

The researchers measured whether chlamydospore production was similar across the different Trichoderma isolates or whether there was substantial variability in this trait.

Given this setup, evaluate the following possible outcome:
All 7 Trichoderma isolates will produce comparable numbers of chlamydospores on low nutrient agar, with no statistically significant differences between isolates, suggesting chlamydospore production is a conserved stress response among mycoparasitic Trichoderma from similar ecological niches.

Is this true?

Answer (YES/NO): NO